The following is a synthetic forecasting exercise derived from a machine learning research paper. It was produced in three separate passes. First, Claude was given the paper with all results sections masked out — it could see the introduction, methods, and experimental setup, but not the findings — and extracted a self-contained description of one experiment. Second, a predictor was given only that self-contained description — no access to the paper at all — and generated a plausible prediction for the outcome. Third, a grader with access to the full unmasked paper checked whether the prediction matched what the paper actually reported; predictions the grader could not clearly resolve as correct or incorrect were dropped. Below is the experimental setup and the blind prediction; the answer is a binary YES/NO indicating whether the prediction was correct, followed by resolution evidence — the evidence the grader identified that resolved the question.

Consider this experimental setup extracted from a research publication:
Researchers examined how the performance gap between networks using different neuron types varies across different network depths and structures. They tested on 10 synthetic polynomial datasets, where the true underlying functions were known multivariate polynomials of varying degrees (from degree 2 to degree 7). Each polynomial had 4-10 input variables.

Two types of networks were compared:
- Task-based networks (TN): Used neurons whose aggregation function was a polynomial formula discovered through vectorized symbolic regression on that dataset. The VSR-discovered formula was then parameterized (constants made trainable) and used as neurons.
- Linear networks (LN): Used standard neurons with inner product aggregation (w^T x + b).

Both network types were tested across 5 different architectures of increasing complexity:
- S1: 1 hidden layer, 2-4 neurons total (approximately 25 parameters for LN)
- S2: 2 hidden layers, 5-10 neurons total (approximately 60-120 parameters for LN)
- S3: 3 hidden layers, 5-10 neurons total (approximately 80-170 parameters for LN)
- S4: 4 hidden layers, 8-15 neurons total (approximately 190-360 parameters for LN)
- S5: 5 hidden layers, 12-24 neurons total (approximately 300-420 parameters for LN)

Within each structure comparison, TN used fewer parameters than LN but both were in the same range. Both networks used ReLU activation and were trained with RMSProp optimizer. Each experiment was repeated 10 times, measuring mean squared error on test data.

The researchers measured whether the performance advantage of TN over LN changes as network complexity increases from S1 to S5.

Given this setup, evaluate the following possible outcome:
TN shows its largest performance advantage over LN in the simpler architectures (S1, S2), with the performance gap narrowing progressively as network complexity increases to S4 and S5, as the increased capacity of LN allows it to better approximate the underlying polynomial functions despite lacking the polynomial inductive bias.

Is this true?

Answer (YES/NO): NO